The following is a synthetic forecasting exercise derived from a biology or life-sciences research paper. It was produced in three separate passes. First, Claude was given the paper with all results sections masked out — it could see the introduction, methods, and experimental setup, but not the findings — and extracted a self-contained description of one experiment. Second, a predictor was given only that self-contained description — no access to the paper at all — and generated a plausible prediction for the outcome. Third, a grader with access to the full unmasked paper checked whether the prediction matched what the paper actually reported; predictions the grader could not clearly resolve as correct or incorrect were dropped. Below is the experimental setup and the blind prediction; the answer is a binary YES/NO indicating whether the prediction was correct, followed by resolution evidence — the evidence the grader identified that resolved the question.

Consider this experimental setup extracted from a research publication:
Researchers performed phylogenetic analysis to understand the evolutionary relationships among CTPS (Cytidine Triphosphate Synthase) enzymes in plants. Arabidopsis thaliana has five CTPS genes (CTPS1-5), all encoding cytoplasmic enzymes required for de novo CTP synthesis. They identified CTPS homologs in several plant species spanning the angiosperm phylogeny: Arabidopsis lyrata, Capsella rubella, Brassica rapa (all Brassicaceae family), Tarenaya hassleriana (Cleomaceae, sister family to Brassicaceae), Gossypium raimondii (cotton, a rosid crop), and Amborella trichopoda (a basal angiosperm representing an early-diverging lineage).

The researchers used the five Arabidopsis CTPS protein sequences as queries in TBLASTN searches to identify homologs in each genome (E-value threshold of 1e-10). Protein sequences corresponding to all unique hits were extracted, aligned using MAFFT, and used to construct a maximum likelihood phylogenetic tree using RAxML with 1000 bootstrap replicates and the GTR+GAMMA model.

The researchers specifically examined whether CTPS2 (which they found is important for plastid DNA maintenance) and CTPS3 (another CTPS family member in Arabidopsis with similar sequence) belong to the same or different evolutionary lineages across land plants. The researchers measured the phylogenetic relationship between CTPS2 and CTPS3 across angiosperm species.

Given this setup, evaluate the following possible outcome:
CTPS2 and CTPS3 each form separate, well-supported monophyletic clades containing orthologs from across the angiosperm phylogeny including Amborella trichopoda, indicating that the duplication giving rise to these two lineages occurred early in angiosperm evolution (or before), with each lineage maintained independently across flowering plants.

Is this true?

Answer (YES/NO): NO